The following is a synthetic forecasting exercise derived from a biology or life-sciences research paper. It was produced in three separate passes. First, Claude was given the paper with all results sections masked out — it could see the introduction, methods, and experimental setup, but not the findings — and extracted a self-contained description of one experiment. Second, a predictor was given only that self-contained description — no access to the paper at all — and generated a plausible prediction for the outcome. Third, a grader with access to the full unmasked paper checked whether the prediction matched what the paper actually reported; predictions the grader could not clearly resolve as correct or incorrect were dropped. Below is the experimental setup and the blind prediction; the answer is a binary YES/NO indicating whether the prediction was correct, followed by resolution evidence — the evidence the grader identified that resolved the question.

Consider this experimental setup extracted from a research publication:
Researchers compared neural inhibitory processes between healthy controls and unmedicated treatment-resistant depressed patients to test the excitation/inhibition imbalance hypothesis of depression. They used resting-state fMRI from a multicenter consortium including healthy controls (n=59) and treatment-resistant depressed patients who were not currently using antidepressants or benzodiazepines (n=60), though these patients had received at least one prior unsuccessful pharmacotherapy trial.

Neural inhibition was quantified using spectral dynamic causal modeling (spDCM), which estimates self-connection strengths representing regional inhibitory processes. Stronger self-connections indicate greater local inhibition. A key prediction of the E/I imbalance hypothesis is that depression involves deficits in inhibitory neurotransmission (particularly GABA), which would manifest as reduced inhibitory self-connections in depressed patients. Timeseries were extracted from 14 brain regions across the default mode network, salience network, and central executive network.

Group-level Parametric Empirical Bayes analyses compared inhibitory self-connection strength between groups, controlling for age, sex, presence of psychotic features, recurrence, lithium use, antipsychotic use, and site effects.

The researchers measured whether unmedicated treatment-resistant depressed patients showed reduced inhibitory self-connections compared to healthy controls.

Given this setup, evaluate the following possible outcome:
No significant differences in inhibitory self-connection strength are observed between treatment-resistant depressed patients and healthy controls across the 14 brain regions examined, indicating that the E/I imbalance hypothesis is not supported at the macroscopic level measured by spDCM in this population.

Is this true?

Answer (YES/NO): NO